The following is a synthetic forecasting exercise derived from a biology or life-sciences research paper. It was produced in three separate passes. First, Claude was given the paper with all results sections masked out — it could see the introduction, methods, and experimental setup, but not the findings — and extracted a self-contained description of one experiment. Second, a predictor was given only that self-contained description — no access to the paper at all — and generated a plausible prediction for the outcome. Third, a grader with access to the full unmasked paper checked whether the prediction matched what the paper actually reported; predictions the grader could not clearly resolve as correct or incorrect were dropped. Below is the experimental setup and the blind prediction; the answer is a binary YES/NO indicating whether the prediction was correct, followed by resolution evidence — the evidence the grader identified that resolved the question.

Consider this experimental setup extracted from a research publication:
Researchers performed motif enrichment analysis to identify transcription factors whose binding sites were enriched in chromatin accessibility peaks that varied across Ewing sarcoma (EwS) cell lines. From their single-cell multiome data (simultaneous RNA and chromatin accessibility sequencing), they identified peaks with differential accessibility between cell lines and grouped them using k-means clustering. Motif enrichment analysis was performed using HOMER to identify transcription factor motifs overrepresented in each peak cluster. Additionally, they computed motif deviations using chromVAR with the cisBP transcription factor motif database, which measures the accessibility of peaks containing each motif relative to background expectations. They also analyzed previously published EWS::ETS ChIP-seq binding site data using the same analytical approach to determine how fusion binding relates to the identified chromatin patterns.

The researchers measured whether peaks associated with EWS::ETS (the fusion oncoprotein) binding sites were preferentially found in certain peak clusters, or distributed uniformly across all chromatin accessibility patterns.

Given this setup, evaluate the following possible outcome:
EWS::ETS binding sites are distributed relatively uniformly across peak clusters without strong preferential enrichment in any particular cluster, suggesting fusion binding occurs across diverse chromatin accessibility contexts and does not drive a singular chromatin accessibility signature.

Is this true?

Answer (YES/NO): NO